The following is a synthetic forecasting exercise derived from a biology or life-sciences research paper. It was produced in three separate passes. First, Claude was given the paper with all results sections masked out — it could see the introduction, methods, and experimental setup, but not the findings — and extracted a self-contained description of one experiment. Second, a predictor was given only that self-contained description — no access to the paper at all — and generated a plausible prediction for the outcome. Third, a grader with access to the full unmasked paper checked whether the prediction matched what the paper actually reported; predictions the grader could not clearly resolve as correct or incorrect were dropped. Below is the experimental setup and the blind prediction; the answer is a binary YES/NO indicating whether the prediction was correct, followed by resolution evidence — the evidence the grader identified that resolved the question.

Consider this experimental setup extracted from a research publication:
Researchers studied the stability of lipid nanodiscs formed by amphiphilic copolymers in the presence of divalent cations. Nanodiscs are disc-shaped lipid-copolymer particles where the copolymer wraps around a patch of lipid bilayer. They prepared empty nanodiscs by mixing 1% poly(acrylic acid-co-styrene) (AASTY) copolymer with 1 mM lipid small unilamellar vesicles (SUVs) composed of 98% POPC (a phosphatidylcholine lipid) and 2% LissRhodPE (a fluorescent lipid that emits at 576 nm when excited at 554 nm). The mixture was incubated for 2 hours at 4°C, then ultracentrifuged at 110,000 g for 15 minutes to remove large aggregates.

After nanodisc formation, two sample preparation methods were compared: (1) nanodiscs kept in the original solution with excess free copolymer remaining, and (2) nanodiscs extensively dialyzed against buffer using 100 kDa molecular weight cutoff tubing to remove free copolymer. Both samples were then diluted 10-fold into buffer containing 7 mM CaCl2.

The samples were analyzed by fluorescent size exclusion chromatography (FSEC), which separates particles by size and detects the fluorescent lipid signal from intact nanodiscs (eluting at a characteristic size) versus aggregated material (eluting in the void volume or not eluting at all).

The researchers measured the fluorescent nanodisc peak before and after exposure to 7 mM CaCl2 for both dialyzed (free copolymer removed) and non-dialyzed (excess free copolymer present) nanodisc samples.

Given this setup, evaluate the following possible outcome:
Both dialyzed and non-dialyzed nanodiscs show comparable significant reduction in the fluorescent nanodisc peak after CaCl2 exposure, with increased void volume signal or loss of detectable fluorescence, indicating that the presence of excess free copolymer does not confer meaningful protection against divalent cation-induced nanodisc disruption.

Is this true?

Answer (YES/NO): NO